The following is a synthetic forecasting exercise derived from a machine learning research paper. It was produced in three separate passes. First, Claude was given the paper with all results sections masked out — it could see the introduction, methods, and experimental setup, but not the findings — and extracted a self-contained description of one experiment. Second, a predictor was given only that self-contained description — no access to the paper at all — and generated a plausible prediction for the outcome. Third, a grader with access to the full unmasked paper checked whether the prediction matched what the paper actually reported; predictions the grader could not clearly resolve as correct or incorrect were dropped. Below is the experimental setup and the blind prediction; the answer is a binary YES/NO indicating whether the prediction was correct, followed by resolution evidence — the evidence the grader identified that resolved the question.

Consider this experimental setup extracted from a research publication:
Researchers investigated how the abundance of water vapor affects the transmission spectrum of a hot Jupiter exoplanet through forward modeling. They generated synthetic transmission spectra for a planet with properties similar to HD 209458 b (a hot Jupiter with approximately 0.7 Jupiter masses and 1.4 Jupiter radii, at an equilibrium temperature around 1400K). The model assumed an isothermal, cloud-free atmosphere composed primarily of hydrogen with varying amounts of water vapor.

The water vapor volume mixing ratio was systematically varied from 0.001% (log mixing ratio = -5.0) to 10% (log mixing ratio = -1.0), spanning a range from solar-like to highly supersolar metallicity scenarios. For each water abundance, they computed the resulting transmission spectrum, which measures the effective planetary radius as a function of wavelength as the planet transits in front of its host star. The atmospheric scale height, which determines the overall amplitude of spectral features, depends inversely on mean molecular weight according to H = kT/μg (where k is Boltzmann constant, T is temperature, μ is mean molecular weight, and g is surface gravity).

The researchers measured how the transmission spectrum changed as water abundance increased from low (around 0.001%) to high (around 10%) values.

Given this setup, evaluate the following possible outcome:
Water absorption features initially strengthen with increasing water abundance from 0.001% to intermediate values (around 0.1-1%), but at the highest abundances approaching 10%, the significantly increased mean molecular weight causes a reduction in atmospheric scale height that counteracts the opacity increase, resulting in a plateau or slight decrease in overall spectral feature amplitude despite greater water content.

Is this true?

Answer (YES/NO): NO